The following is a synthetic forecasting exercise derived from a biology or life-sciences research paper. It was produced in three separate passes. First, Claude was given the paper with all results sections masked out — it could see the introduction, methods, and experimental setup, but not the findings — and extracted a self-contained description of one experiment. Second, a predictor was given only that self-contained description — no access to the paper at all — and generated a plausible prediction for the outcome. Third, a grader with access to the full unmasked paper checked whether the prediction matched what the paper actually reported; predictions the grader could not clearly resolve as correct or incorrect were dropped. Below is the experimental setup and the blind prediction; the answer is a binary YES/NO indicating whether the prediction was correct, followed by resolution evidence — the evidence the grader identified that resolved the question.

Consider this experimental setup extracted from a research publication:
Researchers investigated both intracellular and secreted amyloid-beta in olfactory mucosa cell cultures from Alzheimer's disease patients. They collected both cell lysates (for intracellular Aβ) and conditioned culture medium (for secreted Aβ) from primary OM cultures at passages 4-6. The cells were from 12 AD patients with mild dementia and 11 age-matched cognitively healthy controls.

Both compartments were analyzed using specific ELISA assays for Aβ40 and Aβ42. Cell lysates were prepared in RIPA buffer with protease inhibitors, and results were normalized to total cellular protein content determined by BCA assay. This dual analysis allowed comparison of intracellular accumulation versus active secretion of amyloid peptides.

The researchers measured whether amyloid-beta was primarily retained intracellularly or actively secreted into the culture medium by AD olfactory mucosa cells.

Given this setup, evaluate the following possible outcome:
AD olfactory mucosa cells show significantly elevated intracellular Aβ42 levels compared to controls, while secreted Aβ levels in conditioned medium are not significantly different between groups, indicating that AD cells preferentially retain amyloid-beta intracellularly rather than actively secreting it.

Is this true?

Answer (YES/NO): NO